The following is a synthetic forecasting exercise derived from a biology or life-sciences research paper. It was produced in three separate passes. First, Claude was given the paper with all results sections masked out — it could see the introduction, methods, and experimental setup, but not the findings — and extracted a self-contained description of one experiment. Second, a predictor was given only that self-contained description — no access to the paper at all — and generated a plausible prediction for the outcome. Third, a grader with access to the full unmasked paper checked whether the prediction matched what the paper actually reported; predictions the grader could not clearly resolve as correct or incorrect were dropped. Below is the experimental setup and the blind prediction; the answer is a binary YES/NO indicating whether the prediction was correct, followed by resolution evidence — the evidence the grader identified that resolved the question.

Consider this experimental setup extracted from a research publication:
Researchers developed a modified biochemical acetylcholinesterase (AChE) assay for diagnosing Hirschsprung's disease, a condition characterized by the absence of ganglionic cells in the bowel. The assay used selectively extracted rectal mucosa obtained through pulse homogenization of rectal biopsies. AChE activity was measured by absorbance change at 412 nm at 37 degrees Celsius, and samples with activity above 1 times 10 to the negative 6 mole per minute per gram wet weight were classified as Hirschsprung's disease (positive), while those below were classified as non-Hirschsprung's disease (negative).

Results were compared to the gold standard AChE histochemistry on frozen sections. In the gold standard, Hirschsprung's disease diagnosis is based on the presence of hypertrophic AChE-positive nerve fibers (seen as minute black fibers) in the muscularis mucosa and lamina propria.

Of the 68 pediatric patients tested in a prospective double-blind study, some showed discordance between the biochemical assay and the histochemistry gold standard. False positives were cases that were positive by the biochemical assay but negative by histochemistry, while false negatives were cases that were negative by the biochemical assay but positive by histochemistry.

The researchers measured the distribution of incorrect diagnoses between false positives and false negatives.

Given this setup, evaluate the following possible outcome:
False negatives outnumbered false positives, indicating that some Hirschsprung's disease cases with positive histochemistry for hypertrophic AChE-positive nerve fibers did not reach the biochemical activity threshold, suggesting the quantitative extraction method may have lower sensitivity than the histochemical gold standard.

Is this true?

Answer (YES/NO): NO